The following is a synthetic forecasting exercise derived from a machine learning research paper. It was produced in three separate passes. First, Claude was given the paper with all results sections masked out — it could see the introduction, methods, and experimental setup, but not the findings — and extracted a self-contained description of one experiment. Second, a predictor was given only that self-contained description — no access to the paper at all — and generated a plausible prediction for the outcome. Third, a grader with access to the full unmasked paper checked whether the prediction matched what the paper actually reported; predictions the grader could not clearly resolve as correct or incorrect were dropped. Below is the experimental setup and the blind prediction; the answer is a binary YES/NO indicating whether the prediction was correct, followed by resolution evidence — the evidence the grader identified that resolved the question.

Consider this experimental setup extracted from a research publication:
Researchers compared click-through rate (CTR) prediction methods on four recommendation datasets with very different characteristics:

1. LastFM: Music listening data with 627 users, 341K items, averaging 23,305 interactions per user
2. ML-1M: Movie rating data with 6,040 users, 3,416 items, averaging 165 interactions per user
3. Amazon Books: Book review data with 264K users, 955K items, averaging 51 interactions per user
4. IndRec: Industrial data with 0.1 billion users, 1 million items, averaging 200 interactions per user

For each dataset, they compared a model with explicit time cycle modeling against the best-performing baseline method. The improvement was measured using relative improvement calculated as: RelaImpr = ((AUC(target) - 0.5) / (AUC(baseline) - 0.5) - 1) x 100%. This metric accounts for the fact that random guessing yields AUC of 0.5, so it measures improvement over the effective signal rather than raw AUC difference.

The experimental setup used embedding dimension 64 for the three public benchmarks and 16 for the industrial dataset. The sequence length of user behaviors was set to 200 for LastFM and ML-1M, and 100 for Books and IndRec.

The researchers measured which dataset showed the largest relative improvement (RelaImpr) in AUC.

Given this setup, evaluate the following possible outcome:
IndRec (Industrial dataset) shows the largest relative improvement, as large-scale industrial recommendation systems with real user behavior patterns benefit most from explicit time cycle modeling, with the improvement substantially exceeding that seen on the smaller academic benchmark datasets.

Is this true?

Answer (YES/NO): NO